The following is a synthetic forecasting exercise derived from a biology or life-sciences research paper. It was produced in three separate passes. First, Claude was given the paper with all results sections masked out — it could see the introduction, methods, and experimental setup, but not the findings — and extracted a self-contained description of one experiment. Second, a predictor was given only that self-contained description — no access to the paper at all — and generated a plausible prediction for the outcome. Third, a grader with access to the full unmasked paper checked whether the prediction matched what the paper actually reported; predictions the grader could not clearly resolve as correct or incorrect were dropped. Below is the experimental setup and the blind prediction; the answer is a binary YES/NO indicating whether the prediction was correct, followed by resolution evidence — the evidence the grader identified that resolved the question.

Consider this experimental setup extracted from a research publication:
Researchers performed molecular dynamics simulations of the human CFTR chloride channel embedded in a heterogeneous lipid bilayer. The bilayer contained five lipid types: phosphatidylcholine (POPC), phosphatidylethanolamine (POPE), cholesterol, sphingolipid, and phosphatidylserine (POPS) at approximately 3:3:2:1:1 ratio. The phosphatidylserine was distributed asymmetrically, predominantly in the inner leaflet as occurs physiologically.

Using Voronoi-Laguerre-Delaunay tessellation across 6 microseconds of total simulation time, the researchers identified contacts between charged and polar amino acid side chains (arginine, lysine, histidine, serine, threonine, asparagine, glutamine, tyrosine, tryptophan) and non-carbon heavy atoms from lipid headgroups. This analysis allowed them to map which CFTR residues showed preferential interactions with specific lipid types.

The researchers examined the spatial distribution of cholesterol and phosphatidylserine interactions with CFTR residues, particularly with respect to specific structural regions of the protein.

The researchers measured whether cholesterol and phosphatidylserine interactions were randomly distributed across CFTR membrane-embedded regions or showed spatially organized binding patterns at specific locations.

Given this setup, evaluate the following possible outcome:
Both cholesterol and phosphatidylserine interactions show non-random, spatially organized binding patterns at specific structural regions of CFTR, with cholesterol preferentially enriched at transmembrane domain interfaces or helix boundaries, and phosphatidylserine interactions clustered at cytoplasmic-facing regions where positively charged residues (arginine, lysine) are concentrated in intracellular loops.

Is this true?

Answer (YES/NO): NO